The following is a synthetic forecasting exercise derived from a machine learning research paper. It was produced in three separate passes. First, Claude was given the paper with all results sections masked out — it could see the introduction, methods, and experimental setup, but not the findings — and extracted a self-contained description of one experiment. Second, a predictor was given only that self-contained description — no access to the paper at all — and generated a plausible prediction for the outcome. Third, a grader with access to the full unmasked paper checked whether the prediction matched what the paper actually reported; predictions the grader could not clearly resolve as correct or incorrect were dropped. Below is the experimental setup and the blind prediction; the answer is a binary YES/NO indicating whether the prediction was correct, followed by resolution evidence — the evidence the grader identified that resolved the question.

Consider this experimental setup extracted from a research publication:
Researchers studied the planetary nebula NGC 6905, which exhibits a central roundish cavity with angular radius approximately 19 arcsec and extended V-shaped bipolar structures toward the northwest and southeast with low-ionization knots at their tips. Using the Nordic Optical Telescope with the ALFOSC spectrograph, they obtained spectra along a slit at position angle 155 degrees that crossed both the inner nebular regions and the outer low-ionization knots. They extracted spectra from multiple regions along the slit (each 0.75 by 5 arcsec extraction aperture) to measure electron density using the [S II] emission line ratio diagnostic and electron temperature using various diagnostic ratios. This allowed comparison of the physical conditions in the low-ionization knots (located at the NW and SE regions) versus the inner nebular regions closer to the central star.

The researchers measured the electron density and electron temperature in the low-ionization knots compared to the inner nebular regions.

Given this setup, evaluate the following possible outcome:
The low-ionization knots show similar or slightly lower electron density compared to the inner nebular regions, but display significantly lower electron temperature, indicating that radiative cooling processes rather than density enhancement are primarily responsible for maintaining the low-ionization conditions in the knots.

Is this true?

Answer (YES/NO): NO